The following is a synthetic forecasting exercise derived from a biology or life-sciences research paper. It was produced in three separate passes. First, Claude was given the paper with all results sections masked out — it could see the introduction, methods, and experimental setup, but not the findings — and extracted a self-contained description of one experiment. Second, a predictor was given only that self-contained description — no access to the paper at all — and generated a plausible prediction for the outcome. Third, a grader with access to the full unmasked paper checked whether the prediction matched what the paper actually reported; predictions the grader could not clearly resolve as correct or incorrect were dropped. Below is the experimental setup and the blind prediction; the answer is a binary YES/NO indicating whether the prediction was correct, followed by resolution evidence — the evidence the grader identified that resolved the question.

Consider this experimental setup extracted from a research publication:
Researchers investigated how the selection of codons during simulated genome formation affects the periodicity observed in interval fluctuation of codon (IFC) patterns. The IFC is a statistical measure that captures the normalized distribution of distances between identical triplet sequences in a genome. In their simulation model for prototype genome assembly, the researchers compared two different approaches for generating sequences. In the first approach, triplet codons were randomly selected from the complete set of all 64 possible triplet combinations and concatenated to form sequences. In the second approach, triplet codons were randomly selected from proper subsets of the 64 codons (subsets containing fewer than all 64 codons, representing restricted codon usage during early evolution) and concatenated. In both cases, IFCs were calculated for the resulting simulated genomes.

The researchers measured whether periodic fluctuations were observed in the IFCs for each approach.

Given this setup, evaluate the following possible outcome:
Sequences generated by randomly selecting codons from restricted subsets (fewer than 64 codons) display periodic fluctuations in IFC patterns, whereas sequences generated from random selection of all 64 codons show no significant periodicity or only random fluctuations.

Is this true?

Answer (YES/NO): YES